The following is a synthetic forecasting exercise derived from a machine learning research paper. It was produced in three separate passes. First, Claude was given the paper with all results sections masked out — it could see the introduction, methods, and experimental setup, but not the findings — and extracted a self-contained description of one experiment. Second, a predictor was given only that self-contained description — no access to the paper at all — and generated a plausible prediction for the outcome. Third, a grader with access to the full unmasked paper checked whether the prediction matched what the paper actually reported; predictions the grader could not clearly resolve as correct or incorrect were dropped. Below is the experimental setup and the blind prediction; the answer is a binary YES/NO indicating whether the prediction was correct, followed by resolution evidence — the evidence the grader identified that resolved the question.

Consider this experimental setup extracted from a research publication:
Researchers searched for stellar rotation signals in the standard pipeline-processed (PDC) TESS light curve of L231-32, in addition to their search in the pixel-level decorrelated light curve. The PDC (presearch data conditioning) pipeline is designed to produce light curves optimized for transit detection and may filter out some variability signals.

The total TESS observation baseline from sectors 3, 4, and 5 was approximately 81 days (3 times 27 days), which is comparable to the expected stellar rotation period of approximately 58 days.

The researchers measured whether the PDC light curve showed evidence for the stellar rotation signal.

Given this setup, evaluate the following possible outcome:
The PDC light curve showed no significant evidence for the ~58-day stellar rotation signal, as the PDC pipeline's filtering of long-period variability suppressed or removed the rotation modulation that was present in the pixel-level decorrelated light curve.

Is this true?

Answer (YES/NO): YES